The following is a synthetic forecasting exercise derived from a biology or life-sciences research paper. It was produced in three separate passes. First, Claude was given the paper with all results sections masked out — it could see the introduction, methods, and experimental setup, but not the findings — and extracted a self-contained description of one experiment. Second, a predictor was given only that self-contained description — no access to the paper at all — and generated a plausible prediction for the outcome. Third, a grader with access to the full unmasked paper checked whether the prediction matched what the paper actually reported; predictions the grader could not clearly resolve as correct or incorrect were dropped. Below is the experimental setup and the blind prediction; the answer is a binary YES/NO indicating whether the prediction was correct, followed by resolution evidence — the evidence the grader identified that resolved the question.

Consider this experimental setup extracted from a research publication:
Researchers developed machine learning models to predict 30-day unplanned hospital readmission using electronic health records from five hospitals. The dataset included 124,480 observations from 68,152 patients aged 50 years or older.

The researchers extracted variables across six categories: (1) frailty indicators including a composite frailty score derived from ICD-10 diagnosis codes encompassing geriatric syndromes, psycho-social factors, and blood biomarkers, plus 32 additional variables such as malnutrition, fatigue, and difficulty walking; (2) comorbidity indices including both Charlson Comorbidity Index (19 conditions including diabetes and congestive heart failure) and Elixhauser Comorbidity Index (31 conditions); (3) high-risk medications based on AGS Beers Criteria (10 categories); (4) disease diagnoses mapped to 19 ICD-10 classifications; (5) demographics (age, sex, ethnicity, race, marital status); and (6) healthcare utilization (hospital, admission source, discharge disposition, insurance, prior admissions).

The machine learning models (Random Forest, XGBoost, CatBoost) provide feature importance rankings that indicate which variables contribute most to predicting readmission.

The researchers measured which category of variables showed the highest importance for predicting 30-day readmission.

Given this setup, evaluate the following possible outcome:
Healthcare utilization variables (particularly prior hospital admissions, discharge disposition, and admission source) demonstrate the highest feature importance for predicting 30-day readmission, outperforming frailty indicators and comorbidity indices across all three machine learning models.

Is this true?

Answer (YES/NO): NO